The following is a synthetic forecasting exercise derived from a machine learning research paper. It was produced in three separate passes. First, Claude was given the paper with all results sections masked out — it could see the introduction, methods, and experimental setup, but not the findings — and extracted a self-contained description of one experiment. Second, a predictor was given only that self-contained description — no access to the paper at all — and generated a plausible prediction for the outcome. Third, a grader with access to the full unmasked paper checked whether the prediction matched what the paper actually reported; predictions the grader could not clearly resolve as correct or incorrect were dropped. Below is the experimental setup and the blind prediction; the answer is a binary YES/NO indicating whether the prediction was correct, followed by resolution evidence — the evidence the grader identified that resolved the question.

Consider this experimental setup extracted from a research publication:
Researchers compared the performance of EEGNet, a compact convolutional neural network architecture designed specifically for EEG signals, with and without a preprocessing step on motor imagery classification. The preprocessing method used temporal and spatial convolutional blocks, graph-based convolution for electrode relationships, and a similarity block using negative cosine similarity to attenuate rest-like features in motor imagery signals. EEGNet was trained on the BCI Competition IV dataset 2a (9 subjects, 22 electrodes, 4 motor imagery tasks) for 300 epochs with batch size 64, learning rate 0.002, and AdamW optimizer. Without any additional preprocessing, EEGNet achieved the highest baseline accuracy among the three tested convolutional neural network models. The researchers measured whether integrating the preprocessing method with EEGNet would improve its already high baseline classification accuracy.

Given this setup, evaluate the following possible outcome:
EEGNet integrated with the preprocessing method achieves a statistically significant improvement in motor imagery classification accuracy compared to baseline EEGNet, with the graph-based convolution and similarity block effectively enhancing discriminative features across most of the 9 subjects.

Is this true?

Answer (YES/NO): NO